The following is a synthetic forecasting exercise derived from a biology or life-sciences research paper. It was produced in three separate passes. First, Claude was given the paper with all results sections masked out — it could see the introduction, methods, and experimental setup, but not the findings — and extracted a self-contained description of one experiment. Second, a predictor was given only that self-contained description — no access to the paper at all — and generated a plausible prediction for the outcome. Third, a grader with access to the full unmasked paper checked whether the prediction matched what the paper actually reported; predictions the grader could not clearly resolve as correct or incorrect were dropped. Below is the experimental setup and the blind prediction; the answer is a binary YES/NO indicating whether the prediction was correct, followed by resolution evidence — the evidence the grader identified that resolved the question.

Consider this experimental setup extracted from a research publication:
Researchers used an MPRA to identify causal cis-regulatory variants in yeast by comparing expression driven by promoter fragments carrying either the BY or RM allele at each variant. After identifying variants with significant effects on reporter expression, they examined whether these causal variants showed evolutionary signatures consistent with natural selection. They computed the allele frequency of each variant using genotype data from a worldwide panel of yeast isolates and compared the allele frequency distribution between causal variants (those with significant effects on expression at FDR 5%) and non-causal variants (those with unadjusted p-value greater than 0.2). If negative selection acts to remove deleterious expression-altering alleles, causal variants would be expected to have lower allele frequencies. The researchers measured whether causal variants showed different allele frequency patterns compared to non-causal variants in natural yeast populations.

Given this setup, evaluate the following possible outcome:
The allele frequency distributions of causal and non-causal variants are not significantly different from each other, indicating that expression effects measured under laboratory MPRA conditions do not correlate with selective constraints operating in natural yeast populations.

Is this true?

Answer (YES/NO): NO